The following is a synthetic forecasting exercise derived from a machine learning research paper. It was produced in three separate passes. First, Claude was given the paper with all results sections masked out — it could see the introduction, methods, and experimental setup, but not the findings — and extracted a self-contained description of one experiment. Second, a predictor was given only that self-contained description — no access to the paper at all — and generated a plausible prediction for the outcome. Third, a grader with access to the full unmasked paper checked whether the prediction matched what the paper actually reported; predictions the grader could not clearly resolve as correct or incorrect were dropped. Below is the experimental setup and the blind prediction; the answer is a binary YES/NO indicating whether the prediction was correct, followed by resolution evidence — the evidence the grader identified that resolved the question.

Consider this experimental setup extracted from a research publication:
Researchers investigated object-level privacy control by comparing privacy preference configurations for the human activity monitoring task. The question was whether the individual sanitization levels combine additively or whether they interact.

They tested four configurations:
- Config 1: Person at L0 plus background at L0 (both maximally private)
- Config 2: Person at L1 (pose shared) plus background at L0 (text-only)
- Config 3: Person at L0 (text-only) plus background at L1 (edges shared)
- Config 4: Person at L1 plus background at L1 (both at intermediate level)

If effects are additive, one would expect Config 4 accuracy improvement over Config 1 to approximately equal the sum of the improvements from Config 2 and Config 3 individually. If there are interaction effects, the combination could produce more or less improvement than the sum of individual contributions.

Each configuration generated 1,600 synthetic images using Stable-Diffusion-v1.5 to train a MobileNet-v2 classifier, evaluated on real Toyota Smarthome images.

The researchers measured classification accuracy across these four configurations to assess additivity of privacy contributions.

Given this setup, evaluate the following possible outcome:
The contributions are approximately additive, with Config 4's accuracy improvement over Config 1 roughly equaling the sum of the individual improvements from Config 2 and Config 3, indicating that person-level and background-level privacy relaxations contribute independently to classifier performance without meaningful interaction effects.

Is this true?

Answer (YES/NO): NO